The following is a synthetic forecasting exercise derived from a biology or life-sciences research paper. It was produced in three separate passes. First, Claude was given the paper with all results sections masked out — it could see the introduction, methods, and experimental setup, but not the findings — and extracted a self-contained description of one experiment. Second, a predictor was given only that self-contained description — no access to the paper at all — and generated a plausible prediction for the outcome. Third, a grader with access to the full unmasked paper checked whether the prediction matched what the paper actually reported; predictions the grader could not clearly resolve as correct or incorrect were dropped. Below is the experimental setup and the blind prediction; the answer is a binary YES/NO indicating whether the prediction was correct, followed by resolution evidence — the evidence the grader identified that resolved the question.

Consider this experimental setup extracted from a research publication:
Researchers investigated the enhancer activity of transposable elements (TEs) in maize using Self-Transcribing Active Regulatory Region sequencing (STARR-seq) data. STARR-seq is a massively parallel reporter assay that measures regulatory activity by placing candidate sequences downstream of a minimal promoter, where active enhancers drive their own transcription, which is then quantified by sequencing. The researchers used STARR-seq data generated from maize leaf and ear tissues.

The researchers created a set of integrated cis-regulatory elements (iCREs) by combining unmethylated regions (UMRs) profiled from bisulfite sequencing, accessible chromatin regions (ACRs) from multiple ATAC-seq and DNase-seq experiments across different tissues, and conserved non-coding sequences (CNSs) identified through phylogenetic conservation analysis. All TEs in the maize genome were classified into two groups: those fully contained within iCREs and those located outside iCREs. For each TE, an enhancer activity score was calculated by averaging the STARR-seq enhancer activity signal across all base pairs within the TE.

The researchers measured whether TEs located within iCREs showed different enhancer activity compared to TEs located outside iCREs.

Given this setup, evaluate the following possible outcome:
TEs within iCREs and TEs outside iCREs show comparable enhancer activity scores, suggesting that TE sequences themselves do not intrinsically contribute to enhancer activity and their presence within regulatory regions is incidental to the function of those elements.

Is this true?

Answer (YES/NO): NO